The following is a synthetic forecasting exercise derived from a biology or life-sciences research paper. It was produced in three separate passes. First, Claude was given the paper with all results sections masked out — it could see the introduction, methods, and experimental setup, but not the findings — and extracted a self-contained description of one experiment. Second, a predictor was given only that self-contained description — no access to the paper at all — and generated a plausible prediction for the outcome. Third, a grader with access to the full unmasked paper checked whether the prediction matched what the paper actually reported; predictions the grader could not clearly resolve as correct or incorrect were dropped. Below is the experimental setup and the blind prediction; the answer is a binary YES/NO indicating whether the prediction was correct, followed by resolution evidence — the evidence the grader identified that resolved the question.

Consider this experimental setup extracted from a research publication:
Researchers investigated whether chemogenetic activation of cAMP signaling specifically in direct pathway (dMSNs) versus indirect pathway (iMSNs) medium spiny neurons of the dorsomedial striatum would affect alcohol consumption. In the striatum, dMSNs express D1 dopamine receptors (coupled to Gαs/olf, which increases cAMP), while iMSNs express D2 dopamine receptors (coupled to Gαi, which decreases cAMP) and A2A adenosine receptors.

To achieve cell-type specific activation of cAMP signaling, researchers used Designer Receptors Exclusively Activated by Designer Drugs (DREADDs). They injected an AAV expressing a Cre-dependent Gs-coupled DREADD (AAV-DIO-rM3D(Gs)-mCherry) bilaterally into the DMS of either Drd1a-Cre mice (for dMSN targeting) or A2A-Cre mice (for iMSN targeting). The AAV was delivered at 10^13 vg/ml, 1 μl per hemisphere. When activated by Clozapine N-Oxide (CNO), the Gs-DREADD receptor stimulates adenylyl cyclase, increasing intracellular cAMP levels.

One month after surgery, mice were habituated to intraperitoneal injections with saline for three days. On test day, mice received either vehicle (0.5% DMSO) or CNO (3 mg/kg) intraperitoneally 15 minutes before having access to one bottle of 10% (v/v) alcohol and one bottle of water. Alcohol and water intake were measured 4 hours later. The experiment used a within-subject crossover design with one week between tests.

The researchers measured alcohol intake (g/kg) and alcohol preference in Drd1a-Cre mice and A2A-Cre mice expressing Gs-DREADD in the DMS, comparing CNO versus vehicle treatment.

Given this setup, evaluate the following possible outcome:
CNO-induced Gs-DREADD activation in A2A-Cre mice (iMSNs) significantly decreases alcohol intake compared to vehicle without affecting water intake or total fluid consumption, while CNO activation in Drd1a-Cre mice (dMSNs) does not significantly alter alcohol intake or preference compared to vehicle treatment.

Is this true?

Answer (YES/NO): NO